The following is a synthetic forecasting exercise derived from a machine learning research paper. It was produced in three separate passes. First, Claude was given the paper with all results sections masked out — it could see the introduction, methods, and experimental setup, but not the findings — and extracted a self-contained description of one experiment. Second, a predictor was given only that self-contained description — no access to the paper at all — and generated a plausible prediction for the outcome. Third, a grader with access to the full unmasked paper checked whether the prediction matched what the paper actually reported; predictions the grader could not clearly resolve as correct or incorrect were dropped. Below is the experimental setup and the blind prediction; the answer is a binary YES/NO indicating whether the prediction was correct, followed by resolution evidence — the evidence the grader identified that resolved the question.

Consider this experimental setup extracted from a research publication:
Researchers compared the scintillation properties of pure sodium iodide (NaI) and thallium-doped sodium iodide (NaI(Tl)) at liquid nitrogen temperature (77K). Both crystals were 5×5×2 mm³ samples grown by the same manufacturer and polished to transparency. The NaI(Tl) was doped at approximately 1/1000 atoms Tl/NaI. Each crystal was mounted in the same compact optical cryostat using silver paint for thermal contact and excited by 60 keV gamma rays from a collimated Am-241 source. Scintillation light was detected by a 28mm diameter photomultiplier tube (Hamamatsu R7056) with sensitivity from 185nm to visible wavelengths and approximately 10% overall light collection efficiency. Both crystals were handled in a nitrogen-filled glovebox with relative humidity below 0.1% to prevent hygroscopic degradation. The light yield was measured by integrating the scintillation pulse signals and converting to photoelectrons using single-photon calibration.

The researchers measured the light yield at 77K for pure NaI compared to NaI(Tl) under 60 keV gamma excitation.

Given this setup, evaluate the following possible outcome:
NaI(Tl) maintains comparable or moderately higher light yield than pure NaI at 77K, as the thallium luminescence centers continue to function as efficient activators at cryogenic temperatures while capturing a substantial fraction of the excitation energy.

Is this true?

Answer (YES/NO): YES